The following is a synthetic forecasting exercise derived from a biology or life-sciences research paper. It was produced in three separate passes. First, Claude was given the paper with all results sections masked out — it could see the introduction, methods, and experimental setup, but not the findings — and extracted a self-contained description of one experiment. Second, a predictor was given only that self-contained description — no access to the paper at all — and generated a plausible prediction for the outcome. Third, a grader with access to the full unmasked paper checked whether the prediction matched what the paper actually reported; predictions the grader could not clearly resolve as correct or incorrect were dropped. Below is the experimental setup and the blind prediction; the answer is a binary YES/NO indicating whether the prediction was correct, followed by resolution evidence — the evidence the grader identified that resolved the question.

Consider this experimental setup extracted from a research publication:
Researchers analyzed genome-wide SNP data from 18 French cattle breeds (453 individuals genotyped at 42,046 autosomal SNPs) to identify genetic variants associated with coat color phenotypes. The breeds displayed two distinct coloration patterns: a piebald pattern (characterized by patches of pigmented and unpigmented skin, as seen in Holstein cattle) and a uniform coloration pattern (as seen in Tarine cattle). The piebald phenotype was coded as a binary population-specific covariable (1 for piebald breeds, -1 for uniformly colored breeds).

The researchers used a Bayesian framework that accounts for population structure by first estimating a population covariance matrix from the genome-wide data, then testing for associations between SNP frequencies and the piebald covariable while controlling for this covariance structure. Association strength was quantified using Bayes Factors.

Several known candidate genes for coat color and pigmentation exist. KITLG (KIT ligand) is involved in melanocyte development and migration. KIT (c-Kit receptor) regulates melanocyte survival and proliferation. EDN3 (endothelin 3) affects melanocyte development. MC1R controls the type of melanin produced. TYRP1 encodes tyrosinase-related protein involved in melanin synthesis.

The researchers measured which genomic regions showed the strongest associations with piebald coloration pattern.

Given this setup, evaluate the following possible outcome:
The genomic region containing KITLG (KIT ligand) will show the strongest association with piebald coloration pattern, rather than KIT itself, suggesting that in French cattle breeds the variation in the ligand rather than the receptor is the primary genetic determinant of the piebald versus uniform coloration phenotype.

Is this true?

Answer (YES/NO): YES